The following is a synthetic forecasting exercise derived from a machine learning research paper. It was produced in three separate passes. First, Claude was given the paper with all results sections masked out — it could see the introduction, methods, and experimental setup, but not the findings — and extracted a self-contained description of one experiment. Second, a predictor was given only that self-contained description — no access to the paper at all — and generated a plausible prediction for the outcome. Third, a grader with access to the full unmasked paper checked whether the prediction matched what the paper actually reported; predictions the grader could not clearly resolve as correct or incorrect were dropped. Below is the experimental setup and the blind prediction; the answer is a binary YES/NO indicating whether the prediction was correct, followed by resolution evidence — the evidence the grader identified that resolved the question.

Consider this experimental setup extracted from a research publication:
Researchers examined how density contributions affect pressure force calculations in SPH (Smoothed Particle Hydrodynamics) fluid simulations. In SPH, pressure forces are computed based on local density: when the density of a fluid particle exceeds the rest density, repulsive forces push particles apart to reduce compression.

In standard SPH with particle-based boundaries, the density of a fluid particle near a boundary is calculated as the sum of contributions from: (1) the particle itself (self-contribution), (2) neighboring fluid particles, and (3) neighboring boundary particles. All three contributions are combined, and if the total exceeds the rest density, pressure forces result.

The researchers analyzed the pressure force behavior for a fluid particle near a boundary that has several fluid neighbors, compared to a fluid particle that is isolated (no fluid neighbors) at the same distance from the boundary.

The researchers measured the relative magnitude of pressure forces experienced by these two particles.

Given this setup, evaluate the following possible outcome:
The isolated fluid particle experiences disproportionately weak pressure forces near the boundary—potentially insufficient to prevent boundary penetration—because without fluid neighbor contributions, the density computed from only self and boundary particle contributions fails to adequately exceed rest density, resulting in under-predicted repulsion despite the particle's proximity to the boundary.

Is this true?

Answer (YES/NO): NO